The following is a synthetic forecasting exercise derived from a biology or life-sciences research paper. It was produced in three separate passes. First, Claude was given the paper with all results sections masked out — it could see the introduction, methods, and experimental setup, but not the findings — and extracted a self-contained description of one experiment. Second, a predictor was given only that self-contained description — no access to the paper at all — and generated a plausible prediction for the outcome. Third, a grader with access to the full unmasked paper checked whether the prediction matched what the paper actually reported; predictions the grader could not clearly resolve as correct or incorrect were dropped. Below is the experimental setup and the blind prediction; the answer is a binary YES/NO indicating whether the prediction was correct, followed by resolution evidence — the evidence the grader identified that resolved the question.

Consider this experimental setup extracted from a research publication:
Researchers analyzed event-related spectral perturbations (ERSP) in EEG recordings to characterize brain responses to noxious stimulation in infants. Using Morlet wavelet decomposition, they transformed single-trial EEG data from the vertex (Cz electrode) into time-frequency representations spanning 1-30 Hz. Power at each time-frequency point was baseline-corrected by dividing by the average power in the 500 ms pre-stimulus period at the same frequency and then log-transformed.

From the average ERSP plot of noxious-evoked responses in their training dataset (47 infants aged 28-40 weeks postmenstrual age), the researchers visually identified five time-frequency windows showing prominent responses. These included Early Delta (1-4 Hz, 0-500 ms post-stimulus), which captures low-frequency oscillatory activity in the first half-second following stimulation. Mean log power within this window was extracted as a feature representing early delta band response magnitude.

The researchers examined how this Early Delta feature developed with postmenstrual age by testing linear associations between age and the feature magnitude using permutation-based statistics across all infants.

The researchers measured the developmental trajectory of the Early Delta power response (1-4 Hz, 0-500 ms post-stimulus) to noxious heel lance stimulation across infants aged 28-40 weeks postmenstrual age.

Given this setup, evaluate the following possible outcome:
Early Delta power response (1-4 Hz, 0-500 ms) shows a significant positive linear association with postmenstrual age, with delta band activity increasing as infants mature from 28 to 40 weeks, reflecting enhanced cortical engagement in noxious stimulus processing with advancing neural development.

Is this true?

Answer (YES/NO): NO